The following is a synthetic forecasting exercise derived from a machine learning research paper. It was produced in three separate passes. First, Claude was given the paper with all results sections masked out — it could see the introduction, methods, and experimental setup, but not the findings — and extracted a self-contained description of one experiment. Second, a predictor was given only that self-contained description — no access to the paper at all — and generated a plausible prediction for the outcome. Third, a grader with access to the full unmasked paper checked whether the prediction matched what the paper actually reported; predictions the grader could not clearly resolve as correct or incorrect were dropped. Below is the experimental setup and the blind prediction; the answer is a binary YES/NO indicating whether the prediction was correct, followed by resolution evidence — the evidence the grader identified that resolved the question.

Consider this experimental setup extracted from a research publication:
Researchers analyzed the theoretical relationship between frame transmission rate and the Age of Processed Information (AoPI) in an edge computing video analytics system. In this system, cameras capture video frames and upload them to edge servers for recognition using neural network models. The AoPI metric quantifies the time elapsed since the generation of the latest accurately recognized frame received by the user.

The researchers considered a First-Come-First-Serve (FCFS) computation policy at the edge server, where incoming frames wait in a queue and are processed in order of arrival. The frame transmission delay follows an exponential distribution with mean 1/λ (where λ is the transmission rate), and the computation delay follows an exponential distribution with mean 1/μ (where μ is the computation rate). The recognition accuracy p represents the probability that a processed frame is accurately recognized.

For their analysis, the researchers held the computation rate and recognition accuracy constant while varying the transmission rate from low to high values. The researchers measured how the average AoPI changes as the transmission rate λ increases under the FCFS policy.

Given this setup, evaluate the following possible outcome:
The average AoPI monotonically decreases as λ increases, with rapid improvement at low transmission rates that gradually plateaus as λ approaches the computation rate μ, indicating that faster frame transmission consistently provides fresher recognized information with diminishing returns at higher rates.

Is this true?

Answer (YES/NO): NO